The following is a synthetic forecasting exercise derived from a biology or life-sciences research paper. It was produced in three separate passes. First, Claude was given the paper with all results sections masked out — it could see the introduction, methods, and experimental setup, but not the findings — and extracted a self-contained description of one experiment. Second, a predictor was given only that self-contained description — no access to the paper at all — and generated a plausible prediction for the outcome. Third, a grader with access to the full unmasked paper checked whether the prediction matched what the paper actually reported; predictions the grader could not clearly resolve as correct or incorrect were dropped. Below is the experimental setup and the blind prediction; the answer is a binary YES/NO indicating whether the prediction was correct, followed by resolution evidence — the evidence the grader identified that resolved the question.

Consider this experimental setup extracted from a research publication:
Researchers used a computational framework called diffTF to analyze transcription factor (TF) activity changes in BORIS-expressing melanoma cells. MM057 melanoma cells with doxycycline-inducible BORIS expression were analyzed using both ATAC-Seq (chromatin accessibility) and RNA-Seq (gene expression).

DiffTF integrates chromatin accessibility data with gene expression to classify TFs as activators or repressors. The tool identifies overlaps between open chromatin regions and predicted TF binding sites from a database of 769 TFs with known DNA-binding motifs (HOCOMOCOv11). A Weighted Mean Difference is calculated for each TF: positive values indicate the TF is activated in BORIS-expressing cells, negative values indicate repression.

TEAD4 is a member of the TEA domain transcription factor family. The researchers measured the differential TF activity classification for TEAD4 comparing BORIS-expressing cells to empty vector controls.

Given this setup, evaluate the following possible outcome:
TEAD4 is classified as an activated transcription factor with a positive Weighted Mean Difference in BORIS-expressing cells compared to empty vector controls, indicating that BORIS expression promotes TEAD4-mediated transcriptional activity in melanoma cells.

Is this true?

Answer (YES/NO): YES